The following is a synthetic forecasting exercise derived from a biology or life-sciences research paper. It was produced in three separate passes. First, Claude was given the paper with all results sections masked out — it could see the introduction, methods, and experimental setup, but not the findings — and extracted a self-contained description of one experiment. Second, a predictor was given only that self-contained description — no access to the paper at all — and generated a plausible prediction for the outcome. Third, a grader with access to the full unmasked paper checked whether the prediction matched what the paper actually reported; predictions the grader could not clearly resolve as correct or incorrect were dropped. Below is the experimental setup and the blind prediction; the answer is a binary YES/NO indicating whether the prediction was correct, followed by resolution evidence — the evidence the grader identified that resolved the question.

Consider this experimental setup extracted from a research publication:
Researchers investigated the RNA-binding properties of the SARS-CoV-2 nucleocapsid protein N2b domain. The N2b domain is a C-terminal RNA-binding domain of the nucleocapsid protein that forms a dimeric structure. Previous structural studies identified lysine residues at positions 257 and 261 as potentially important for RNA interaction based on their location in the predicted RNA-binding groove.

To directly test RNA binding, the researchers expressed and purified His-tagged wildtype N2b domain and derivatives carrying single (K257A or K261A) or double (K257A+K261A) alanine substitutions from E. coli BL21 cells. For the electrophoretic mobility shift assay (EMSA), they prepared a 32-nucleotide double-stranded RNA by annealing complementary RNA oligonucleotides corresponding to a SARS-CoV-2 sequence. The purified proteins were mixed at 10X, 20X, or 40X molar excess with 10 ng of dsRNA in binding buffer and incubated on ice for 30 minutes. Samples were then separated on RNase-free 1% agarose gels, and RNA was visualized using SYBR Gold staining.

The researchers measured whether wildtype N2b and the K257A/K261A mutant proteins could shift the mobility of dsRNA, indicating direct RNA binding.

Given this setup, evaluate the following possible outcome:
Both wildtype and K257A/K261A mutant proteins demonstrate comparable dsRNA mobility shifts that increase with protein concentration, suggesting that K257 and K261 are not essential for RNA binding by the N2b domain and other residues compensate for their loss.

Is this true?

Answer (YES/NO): NO